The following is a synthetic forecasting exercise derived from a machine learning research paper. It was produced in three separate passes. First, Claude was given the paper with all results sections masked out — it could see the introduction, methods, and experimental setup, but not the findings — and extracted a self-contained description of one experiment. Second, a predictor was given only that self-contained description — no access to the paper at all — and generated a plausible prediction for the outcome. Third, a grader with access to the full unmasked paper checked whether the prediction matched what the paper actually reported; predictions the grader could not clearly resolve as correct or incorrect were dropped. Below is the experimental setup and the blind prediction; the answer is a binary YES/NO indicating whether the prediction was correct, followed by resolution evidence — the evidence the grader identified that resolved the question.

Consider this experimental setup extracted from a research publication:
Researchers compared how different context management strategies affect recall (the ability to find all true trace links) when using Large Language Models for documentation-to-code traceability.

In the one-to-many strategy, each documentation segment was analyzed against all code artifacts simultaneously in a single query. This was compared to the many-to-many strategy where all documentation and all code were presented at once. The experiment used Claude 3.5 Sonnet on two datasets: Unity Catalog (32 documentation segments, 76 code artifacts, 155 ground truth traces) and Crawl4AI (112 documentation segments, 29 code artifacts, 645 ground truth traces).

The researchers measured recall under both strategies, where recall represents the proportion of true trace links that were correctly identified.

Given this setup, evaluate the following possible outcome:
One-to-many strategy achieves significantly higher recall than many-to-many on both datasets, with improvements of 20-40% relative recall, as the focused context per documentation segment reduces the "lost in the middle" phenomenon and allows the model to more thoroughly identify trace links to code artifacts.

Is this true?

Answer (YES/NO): NO